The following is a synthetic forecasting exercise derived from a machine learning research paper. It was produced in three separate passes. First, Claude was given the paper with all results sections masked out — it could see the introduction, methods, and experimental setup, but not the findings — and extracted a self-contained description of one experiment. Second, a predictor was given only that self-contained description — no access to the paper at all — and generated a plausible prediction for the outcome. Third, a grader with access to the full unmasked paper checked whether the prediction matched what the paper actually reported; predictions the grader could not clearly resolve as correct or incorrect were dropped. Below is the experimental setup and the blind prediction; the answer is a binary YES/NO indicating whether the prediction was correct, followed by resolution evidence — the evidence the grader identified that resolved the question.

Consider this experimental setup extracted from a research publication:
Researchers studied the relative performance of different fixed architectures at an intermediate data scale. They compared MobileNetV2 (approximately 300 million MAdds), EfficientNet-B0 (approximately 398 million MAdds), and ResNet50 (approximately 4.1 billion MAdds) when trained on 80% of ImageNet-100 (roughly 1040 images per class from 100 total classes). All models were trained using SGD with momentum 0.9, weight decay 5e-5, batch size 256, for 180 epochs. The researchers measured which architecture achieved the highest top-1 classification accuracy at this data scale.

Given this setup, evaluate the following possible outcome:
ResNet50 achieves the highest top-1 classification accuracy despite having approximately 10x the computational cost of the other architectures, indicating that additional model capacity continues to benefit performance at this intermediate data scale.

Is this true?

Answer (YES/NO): NO